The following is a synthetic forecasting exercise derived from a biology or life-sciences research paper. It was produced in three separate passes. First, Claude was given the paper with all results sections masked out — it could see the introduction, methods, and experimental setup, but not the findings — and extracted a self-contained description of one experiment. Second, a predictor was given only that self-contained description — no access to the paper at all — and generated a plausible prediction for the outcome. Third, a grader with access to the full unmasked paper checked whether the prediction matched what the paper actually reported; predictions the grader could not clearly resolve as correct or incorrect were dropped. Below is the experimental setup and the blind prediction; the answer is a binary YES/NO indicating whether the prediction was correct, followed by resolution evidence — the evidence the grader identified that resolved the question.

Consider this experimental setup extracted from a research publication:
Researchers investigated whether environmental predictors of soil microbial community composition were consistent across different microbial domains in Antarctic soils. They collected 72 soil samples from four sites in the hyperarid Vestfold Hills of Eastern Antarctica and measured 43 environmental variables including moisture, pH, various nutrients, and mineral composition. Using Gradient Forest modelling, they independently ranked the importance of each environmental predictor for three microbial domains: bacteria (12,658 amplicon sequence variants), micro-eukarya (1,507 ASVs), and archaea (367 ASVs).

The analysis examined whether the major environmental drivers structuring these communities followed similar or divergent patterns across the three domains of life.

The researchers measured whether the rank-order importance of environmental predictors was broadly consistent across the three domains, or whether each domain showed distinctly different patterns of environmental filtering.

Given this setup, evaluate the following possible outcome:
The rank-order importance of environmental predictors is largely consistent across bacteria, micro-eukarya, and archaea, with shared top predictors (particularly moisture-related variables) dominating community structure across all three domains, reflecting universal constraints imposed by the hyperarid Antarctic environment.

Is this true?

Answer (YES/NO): NO